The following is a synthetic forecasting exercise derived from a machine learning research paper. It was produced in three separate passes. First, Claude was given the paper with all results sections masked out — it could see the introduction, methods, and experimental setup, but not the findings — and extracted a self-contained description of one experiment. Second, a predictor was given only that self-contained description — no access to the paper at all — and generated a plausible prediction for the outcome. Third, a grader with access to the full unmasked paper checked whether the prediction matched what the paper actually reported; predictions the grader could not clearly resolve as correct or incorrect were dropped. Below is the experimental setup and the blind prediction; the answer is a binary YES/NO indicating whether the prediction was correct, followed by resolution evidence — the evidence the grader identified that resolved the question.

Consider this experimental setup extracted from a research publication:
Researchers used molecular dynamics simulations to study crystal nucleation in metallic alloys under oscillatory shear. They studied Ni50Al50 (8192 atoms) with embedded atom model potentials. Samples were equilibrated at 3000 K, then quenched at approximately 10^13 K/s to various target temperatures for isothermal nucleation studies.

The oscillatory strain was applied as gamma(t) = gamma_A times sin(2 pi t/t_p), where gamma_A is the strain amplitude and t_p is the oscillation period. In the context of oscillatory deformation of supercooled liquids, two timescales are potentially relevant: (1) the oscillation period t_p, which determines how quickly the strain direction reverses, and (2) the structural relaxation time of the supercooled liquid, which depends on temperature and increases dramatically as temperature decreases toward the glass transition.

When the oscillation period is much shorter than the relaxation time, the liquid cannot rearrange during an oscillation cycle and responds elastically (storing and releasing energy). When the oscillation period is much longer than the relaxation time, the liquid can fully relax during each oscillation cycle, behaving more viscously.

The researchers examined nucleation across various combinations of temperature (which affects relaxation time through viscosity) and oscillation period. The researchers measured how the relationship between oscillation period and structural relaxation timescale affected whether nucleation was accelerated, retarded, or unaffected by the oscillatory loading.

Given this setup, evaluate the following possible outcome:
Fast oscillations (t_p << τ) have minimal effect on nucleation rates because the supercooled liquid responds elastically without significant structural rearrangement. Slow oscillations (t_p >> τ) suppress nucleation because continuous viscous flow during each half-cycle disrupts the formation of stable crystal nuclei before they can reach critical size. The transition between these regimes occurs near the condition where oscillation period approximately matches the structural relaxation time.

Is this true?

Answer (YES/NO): NO